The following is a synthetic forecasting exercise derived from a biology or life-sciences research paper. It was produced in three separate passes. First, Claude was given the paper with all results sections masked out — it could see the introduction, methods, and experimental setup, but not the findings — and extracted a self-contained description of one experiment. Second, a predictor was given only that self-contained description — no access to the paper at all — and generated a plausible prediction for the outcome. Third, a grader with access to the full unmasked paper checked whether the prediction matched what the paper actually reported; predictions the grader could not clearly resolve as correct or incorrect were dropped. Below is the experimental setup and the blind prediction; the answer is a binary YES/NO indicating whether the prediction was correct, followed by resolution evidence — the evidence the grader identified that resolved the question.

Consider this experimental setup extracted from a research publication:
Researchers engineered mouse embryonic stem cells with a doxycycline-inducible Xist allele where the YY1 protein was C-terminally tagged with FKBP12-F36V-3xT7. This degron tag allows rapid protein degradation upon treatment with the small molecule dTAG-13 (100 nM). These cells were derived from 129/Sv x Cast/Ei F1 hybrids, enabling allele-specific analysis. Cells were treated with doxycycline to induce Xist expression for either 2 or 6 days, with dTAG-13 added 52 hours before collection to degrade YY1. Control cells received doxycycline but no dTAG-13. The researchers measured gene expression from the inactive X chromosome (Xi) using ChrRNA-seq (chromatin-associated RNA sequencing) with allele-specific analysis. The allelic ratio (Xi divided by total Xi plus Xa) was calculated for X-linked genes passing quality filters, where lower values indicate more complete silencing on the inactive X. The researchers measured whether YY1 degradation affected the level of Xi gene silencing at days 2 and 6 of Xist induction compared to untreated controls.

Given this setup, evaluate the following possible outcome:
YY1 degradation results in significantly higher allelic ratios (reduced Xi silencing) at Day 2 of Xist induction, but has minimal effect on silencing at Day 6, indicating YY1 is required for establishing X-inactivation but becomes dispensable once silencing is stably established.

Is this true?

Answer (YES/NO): NO